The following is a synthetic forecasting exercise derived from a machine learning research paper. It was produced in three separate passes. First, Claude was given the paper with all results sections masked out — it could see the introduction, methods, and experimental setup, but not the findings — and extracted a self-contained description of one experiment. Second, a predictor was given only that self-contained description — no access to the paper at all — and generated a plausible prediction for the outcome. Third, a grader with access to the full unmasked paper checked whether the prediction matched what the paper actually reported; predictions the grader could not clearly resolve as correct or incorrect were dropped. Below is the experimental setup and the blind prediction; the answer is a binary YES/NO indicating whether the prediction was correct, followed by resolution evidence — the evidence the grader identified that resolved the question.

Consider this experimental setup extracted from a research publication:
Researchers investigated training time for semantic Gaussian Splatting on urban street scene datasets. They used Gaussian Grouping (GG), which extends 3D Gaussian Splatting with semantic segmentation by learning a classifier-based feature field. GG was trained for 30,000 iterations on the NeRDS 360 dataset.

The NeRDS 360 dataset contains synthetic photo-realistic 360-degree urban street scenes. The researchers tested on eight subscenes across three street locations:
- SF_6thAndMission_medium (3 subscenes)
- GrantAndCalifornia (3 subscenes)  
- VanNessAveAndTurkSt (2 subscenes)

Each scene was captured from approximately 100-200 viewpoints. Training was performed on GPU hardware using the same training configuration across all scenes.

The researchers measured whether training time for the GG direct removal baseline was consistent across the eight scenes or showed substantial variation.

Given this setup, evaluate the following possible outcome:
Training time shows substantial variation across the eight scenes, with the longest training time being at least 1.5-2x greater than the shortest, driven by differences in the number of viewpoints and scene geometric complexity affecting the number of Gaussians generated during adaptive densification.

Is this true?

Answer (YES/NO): NO